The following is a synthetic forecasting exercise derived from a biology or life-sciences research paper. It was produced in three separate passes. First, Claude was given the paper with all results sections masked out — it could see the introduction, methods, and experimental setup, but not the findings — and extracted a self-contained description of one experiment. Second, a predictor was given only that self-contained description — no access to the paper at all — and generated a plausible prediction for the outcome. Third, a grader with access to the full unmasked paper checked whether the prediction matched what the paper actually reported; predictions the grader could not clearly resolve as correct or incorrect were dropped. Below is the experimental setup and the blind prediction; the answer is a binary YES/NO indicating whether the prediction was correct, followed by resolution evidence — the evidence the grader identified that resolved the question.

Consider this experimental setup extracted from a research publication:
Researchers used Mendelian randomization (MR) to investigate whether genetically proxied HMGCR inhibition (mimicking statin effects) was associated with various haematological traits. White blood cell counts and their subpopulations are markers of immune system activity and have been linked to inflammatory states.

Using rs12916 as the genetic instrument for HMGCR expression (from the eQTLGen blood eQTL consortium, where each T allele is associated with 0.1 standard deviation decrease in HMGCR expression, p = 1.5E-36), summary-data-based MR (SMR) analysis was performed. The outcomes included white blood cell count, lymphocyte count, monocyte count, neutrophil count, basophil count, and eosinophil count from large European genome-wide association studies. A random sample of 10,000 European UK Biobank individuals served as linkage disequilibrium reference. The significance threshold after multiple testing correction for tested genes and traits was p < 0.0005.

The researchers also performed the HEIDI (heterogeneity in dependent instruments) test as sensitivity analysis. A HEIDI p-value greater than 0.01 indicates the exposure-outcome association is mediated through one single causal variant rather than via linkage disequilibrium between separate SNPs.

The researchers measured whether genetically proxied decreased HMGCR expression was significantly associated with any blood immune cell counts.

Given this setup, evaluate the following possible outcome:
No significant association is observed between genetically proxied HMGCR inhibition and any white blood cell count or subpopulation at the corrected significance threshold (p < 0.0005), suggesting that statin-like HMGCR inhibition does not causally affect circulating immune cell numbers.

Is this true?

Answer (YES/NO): NO